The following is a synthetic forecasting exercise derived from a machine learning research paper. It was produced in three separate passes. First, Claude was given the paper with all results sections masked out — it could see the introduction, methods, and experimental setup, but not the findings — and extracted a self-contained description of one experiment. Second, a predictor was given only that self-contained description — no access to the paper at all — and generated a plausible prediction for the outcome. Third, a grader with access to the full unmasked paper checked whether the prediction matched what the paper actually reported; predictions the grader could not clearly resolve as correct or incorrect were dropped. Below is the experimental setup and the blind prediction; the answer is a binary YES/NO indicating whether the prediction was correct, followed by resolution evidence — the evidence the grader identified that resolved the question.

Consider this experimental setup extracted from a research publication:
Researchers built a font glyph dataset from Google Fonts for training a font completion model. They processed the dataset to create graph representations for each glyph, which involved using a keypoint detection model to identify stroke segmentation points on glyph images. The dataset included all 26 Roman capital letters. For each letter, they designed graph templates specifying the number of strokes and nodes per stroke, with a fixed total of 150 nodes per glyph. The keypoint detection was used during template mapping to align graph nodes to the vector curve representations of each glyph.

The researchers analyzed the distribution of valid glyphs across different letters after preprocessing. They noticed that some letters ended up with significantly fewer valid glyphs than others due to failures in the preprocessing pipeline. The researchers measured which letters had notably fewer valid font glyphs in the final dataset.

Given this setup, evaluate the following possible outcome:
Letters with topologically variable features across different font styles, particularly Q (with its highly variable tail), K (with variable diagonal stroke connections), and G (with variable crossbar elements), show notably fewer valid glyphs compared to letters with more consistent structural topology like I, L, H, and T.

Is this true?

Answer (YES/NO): NO